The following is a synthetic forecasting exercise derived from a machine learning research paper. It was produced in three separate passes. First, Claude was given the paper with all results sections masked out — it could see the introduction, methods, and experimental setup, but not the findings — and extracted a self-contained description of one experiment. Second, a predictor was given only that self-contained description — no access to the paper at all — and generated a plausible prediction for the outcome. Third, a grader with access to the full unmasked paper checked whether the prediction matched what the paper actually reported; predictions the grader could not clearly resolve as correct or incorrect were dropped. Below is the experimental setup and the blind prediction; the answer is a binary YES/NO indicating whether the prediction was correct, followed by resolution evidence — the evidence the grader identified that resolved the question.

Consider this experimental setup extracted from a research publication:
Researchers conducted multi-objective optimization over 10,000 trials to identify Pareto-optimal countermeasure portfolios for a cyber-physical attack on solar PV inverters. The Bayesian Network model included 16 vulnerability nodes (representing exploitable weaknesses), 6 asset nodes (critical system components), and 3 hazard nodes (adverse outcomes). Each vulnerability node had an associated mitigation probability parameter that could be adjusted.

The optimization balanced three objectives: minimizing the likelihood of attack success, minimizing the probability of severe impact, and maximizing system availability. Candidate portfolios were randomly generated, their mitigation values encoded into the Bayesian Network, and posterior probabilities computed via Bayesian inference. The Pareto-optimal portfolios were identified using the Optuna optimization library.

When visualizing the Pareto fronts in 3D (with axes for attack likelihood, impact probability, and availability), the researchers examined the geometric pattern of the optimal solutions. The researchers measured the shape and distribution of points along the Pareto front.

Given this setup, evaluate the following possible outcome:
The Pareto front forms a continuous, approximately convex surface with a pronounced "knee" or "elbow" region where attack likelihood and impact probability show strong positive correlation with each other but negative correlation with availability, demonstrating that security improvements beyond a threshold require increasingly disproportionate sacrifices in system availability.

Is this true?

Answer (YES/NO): NO